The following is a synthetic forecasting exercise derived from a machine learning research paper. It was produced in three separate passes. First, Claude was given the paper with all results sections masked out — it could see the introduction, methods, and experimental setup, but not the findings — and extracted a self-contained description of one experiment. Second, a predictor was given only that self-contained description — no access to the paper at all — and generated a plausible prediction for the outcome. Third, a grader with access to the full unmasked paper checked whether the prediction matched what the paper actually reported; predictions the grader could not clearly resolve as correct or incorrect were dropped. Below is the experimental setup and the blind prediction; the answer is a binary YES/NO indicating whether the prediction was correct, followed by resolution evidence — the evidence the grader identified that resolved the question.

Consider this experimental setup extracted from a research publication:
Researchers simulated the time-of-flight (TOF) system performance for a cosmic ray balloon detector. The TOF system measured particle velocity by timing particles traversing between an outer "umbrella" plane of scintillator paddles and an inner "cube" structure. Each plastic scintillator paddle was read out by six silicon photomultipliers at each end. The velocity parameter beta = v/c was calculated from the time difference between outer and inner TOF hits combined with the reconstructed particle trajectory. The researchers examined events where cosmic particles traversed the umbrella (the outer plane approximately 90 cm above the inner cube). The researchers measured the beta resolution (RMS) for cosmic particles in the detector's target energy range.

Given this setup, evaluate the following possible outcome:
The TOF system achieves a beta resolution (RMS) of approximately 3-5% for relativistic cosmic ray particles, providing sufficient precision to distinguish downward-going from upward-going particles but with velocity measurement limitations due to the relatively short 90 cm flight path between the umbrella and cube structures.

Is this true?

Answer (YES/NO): NO